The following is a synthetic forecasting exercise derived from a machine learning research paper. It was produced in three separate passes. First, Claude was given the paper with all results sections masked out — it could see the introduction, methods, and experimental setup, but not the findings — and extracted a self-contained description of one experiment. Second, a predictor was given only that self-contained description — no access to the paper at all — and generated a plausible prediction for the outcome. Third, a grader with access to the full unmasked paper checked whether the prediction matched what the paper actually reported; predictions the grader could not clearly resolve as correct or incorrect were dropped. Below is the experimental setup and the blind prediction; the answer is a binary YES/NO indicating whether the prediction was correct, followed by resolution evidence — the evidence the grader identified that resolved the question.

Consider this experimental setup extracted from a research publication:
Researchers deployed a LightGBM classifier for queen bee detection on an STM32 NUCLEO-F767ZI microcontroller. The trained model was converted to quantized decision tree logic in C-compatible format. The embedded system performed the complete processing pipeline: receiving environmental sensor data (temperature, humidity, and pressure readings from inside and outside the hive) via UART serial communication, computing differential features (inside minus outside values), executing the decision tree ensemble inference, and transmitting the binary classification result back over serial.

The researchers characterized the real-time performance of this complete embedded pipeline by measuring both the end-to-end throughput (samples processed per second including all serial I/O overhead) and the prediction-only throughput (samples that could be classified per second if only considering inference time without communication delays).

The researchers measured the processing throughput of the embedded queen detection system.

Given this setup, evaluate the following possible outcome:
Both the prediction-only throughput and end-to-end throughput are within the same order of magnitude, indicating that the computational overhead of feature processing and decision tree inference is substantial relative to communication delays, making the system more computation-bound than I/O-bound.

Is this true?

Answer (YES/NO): NO